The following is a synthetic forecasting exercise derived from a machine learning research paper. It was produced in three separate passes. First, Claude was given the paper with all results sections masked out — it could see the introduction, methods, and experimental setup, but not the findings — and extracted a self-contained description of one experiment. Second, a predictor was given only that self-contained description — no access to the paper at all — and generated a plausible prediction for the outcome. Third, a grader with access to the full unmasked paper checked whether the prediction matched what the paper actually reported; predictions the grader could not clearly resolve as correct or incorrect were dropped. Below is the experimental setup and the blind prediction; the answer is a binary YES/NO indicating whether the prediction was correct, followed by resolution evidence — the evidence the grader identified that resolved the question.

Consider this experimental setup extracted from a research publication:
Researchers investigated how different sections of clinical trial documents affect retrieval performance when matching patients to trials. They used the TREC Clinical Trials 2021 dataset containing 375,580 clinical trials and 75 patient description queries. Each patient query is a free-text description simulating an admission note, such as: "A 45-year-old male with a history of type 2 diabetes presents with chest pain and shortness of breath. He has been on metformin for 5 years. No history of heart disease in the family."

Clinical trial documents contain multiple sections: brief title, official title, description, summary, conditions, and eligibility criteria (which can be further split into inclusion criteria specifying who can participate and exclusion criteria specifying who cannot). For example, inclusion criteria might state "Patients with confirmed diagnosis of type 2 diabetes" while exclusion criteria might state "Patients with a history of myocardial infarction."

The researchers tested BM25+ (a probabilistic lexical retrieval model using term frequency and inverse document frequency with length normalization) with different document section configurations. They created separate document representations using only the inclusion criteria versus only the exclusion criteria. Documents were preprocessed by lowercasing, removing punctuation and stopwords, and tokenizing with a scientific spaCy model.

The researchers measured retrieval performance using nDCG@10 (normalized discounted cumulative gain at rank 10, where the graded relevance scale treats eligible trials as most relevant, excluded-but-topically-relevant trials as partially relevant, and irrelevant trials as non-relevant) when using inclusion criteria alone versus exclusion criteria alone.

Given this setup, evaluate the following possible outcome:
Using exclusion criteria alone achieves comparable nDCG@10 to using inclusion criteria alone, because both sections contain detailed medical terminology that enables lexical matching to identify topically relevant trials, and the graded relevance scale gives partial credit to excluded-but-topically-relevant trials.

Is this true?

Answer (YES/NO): NO